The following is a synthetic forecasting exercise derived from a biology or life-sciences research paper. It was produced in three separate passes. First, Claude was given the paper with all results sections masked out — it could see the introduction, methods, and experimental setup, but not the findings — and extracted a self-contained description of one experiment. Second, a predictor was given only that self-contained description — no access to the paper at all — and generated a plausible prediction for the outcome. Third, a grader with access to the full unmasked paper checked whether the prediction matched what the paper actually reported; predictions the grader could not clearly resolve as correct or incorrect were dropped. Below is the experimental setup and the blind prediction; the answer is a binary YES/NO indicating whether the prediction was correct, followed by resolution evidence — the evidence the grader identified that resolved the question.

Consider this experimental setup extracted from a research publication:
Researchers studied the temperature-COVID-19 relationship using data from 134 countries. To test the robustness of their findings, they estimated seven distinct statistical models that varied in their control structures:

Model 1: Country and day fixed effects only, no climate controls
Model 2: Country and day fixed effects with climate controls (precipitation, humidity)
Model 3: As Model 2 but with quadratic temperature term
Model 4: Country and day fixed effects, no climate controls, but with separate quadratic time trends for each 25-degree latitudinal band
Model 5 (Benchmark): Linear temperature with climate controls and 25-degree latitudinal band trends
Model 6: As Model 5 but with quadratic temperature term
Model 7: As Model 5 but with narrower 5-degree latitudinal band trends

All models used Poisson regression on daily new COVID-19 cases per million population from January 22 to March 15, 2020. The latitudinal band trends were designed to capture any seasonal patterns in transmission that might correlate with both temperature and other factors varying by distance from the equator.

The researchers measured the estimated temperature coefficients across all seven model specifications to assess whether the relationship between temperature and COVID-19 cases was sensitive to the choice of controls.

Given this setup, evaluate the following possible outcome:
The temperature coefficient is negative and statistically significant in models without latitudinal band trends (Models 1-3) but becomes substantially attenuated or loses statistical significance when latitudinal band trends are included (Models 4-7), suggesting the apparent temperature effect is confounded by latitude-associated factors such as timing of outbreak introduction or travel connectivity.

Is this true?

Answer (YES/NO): NO